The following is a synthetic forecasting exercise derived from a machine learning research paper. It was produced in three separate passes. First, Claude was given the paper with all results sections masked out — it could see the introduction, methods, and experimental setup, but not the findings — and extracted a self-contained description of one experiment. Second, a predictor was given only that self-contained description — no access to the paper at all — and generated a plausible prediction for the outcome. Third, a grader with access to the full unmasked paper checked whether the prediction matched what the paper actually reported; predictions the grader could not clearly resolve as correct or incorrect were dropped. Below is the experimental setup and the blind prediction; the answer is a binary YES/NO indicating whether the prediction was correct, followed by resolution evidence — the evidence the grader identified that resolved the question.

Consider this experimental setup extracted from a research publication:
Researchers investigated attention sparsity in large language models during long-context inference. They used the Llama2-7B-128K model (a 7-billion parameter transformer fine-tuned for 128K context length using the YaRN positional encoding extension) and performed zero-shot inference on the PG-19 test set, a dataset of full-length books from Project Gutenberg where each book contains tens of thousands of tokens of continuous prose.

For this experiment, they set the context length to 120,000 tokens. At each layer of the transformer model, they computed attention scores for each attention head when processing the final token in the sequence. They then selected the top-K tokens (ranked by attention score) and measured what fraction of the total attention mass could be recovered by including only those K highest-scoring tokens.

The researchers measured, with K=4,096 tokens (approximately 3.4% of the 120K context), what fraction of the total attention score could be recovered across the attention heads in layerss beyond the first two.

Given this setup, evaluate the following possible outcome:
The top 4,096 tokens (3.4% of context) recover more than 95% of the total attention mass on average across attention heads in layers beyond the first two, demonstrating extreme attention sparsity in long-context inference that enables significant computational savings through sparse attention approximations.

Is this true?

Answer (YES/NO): YES